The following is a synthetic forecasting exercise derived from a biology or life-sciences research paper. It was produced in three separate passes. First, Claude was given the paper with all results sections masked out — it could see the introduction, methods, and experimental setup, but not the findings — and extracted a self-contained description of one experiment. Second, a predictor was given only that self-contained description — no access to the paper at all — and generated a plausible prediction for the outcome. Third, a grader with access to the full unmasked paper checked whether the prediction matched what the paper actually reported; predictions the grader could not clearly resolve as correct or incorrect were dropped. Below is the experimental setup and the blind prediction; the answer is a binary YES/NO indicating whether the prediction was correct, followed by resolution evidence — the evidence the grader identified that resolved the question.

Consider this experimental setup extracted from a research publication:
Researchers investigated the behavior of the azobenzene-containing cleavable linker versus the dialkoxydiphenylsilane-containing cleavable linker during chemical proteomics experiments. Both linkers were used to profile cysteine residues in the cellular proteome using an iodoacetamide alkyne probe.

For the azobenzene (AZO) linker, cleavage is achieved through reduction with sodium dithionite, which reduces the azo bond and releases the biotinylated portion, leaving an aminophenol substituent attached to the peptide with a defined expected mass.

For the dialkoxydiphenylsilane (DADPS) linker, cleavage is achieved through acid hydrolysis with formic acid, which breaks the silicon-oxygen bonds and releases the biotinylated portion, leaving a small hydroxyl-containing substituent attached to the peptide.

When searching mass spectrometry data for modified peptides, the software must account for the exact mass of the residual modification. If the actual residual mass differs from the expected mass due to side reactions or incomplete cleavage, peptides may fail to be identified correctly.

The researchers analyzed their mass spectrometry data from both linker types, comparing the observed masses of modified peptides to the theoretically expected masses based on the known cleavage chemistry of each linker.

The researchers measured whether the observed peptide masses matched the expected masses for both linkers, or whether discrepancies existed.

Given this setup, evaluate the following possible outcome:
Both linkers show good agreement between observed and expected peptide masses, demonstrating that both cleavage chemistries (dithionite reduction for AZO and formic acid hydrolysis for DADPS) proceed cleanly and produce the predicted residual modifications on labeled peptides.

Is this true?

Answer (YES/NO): NO